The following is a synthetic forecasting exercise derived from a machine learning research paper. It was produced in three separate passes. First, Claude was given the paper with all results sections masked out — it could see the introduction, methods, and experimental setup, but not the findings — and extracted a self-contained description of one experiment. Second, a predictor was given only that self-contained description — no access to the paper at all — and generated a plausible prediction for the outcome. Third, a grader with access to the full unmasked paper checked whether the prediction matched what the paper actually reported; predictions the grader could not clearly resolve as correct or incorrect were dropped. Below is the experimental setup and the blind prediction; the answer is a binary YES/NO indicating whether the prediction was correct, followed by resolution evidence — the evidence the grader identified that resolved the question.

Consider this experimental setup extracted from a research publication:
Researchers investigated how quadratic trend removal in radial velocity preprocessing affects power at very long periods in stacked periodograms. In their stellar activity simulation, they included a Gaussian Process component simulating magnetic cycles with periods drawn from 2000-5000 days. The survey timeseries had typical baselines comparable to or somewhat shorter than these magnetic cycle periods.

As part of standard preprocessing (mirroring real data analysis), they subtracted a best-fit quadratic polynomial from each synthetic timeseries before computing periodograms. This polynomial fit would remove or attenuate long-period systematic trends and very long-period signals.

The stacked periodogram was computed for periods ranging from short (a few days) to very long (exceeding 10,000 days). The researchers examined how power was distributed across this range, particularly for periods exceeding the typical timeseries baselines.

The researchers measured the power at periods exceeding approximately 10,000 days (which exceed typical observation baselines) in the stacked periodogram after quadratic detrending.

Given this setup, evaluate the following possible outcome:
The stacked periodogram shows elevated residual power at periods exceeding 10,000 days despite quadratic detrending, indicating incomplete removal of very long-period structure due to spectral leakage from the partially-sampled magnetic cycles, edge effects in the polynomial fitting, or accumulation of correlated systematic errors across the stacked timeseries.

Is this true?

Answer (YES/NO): NO